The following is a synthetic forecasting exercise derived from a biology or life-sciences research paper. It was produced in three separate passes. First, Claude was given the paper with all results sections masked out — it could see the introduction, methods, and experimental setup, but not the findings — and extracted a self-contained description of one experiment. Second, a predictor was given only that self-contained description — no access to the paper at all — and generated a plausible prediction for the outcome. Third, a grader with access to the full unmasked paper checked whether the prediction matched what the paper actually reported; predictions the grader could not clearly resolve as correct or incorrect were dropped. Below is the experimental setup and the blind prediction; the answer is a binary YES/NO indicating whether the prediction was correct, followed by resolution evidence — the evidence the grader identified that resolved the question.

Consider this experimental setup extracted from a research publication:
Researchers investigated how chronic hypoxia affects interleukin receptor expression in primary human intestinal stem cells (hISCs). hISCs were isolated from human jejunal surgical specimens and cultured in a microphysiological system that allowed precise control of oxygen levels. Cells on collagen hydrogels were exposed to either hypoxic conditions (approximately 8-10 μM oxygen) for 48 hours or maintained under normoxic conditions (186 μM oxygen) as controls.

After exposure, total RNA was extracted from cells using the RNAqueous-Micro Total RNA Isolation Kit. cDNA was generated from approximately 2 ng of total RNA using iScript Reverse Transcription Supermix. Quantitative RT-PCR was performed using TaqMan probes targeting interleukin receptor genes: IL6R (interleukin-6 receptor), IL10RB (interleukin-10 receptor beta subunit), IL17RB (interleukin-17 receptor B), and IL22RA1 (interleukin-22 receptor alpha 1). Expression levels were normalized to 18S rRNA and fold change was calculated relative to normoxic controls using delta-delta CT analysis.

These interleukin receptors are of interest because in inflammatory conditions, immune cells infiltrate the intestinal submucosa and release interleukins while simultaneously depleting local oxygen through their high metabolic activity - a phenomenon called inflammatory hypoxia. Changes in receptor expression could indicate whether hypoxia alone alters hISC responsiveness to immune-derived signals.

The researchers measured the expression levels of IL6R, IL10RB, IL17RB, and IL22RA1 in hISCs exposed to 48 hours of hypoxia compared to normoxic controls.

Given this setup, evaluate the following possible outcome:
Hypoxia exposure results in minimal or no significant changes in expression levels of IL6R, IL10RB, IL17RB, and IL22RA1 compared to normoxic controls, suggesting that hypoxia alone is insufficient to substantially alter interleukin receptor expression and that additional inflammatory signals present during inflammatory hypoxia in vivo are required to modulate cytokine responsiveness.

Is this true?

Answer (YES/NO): NO